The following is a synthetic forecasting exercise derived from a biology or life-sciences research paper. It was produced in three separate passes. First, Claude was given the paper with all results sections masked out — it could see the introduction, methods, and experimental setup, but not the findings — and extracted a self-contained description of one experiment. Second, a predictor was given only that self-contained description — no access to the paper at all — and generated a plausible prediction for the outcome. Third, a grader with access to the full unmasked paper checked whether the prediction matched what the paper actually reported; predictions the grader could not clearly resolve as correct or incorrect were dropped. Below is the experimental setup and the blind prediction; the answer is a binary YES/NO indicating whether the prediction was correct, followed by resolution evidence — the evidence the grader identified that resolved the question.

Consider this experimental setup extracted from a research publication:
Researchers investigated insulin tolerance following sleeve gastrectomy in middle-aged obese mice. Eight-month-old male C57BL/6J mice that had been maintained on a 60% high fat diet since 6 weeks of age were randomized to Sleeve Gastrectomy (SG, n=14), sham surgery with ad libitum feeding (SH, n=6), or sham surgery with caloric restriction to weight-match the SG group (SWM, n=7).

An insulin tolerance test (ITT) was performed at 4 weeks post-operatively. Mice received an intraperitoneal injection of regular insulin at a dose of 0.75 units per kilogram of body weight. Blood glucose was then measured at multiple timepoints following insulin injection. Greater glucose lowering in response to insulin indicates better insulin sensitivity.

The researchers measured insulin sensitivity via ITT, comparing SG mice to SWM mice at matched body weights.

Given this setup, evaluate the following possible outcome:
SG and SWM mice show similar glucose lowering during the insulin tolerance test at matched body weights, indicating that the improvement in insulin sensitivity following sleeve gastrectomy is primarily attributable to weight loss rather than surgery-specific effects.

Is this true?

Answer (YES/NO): NO